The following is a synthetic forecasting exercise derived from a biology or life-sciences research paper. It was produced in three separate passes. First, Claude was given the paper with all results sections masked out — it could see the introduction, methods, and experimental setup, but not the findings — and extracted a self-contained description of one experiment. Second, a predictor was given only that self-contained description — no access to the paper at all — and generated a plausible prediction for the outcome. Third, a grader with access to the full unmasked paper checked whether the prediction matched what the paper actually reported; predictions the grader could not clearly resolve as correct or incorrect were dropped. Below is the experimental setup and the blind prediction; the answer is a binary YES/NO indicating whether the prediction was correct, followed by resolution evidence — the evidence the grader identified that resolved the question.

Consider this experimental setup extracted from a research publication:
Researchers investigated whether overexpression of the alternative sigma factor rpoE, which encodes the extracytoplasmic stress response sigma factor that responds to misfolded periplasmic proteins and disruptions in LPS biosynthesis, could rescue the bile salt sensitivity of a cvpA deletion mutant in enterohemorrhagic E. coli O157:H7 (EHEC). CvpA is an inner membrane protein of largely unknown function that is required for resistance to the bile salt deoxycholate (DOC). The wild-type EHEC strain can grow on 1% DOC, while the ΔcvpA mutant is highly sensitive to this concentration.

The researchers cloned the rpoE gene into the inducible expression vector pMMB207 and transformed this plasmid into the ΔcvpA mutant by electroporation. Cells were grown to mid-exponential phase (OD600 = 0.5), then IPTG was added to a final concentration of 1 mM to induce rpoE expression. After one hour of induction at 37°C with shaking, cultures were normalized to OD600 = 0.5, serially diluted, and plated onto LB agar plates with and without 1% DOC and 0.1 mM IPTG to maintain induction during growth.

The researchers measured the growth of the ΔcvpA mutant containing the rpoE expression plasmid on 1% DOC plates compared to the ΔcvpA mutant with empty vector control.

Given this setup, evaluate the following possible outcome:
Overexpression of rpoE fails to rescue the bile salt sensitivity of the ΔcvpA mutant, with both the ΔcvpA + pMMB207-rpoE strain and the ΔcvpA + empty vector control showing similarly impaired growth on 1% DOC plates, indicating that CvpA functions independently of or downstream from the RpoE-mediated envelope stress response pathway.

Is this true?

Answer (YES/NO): NO